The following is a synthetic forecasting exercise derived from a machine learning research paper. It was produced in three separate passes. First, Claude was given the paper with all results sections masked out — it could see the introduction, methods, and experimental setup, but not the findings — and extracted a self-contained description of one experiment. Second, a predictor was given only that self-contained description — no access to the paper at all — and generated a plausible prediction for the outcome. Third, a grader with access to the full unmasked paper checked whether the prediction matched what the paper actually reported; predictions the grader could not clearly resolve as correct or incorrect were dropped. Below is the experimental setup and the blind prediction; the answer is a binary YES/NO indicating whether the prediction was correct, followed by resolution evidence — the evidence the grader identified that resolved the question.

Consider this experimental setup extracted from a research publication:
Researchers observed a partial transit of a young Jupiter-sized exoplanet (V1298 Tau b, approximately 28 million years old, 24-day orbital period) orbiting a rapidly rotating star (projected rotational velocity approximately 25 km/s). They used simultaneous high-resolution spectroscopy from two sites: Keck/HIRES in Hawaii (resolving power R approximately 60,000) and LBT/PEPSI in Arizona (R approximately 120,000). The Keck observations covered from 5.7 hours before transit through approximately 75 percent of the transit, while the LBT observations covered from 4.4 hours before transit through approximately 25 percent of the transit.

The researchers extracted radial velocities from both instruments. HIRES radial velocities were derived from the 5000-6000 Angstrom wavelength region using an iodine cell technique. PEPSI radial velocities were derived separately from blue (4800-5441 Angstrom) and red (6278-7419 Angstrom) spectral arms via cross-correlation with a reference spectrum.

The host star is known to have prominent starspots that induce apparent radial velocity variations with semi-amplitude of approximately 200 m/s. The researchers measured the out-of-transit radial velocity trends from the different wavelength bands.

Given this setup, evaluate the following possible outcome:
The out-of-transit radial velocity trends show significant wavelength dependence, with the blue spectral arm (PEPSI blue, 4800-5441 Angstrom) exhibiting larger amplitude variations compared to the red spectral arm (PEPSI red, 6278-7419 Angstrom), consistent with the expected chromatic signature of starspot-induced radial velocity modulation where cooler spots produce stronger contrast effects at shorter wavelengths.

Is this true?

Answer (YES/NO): NO